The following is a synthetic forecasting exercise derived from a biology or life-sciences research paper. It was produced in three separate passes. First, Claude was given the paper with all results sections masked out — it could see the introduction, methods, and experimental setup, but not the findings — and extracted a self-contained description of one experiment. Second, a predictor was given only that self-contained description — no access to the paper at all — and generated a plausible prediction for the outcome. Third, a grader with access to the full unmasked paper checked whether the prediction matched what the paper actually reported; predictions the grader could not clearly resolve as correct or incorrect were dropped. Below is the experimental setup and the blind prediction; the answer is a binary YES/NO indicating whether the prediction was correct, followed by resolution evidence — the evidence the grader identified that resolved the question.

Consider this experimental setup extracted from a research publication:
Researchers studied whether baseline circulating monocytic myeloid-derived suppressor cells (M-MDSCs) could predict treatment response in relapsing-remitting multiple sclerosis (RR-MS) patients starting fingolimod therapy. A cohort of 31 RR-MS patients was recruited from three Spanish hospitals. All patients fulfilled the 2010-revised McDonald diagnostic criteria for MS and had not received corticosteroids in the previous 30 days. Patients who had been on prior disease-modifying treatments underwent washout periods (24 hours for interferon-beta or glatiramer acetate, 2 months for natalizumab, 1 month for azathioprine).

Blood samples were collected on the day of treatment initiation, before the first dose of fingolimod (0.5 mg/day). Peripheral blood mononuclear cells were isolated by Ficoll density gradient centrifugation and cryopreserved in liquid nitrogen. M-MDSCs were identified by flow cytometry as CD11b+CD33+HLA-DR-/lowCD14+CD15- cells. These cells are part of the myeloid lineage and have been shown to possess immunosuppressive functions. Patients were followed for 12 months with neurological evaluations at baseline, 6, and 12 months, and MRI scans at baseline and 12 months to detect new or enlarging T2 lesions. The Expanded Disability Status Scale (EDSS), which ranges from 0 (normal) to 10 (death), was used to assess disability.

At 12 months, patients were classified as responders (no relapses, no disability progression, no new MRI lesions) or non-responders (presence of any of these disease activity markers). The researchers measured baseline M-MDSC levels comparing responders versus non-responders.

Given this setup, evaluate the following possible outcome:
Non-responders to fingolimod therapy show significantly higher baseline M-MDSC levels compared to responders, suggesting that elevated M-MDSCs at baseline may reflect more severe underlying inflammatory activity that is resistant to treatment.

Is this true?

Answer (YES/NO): NO